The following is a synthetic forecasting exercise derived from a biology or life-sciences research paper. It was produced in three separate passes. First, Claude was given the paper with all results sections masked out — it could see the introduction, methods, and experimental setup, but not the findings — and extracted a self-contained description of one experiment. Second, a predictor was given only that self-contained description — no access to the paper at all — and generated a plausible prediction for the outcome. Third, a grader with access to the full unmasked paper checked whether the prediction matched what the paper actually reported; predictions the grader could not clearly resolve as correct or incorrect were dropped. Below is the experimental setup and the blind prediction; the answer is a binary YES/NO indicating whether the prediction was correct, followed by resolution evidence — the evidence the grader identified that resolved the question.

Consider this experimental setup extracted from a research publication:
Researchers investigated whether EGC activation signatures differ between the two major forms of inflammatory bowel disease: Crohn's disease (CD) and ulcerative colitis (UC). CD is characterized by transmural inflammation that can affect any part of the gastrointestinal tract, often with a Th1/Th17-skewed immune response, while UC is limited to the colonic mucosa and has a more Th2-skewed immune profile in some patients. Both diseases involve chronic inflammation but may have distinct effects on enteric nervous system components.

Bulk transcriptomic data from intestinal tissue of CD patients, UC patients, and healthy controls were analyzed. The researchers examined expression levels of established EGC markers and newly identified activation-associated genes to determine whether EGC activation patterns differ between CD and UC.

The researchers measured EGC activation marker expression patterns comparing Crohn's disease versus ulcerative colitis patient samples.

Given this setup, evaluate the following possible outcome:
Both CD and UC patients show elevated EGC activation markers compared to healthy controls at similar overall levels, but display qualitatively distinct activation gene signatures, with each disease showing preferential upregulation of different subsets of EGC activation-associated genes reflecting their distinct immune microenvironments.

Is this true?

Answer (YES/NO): NO